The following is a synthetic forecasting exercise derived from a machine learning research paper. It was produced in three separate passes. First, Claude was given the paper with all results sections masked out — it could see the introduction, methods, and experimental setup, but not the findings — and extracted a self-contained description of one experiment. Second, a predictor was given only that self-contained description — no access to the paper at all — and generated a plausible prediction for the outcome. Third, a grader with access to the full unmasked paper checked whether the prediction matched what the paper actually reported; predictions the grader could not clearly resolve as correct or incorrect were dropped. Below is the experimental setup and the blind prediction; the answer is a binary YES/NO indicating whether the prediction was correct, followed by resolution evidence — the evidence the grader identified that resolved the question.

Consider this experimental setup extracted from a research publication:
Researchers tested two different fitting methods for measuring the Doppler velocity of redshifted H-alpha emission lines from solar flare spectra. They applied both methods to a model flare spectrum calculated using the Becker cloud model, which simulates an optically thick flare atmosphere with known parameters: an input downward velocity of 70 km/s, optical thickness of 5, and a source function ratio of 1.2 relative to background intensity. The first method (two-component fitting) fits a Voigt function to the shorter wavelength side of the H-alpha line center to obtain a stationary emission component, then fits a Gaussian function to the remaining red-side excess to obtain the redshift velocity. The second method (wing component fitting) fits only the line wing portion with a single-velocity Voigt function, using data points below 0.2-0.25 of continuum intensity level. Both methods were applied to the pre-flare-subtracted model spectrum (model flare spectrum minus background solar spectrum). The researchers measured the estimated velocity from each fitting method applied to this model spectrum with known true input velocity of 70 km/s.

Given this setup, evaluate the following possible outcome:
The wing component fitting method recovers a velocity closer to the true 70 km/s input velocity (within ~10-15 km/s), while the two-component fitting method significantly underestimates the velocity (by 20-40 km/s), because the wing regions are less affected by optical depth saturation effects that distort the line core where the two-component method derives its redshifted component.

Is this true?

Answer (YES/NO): NO